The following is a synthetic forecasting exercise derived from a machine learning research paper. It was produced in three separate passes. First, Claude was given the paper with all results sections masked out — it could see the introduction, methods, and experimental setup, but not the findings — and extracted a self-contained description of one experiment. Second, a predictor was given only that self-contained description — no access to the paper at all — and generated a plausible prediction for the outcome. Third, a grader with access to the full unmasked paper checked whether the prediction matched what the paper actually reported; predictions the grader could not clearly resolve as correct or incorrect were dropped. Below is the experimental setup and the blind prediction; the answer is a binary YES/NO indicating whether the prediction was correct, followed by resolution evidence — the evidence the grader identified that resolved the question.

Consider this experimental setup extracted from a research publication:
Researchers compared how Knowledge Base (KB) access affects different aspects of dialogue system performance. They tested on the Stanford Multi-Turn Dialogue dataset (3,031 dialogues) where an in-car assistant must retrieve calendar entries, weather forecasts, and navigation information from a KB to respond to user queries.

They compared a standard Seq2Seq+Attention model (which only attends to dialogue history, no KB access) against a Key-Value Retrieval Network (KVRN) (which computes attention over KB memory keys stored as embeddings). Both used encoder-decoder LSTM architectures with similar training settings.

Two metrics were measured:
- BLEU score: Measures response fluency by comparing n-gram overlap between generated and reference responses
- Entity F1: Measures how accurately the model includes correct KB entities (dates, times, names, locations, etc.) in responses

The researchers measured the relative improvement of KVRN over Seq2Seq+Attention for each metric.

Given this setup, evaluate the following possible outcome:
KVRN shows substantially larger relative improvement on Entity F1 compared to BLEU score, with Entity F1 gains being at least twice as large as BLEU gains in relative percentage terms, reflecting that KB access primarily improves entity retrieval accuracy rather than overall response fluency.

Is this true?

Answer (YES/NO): YES